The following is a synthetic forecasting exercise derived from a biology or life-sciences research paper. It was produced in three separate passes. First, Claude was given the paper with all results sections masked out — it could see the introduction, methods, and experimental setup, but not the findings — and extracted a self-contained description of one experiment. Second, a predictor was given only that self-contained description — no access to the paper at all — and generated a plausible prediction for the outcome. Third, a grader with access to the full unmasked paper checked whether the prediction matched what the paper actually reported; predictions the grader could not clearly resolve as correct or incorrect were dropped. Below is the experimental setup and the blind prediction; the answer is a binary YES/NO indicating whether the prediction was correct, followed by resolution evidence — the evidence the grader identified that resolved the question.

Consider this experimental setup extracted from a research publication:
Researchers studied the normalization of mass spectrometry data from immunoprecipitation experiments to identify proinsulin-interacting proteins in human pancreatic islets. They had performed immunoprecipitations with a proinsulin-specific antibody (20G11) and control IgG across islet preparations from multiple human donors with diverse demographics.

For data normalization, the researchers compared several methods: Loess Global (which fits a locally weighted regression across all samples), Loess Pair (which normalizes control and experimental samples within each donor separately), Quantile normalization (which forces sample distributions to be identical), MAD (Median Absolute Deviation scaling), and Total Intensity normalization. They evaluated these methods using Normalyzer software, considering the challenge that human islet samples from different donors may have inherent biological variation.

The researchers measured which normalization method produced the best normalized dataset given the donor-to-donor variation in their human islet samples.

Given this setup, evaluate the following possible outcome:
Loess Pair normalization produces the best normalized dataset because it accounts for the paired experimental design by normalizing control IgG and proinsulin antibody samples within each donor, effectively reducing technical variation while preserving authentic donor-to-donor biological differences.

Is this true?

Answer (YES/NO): YES